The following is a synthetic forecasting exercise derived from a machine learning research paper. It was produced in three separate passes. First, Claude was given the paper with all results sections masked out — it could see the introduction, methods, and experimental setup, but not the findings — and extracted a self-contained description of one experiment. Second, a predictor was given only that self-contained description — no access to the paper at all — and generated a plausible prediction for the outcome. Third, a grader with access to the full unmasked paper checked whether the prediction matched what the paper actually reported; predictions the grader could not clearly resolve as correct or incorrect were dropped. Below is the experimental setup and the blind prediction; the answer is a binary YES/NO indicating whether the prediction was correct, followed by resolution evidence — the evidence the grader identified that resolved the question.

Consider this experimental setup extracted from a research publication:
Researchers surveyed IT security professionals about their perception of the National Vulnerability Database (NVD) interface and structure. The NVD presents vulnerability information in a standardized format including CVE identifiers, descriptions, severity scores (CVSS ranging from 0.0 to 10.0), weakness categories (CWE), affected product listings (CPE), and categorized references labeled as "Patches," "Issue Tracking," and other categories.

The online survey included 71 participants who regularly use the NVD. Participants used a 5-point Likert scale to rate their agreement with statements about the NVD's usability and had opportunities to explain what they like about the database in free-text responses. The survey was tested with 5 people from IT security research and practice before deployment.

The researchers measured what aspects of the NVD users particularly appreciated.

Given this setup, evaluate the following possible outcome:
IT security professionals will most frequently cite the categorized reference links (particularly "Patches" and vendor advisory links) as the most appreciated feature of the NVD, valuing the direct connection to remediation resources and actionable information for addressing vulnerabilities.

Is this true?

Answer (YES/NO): NO